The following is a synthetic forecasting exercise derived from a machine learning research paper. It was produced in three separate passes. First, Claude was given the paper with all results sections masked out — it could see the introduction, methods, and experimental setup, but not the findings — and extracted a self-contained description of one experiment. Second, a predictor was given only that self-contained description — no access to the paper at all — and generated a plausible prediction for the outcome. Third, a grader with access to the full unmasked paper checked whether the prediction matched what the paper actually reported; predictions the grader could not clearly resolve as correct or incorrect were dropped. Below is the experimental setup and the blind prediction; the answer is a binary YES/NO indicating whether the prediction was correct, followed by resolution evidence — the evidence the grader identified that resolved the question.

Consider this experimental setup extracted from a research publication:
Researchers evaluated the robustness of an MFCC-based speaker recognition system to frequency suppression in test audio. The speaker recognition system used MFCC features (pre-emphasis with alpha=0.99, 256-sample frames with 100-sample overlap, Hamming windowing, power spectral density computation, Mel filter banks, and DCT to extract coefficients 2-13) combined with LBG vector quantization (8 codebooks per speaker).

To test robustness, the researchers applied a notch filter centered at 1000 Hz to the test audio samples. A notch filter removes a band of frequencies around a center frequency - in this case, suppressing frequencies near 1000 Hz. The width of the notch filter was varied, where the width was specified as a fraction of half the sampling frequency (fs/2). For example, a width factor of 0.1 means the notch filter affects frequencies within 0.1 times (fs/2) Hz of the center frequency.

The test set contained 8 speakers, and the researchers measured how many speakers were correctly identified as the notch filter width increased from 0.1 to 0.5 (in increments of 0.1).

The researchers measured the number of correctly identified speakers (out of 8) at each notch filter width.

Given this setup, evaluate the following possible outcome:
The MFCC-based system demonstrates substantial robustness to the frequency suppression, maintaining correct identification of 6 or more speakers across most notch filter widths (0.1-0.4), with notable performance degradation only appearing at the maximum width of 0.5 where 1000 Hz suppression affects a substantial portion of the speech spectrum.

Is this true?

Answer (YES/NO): NO